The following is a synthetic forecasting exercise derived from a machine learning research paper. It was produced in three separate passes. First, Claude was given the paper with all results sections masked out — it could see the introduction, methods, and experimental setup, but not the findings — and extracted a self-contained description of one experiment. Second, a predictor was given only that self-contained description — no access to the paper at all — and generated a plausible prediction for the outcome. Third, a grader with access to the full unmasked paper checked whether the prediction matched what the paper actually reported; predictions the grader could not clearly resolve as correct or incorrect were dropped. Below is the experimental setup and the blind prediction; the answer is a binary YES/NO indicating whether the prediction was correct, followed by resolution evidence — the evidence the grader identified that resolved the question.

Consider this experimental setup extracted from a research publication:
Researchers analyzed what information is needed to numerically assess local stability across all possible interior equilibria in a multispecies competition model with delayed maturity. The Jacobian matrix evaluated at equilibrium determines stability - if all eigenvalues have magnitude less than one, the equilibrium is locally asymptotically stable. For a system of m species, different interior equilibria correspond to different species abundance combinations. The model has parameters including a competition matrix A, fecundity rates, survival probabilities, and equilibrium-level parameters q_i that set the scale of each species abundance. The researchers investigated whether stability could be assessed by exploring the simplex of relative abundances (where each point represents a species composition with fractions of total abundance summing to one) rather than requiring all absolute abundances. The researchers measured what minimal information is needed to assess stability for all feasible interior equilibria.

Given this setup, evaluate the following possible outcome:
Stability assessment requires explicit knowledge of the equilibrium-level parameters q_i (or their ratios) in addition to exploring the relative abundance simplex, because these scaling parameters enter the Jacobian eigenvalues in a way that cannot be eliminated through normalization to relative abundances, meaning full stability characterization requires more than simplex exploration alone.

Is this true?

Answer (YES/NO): NO